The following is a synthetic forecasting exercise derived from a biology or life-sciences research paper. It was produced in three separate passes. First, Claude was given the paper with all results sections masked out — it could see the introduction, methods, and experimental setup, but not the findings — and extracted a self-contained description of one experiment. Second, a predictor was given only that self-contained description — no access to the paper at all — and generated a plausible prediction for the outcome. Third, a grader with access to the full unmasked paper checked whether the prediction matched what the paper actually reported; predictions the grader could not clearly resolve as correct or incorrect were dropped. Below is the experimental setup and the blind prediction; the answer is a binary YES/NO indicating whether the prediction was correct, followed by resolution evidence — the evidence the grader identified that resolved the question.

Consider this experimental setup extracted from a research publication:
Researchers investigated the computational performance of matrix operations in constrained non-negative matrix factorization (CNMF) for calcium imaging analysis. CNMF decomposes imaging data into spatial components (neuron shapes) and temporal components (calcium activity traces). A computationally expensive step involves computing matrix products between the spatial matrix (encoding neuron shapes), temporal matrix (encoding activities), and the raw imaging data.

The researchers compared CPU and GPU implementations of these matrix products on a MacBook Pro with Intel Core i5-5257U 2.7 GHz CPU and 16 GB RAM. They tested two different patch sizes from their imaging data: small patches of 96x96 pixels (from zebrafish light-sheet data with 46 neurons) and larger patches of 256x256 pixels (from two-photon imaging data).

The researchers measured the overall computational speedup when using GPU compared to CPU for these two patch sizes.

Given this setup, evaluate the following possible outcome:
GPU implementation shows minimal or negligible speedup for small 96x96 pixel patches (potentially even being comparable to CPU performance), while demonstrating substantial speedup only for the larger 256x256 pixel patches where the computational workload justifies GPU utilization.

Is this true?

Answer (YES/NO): NO